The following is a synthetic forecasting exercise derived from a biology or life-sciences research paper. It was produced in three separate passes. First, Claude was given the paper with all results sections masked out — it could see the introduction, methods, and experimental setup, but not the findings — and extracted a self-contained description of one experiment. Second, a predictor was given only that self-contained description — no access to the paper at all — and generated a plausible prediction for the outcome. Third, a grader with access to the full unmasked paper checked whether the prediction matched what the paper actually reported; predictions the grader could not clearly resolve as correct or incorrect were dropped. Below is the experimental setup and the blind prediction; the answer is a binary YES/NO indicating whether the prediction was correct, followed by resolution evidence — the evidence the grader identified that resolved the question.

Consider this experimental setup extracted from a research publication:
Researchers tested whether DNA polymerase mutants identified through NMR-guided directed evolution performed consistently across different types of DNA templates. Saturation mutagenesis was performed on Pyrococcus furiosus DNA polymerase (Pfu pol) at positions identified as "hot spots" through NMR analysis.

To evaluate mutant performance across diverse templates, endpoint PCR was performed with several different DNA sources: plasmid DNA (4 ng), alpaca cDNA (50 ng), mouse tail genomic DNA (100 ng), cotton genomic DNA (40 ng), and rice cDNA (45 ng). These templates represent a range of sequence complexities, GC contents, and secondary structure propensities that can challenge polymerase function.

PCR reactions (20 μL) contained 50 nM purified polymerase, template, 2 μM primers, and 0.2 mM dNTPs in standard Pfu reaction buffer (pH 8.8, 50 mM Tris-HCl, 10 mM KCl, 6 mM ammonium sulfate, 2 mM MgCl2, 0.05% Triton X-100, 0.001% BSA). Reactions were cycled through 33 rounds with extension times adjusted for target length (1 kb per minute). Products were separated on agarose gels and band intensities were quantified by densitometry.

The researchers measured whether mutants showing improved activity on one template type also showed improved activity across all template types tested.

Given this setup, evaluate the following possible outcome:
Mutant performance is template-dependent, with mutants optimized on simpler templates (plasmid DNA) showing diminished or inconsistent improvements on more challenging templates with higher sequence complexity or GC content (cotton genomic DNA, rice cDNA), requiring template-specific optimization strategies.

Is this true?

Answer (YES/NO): NO